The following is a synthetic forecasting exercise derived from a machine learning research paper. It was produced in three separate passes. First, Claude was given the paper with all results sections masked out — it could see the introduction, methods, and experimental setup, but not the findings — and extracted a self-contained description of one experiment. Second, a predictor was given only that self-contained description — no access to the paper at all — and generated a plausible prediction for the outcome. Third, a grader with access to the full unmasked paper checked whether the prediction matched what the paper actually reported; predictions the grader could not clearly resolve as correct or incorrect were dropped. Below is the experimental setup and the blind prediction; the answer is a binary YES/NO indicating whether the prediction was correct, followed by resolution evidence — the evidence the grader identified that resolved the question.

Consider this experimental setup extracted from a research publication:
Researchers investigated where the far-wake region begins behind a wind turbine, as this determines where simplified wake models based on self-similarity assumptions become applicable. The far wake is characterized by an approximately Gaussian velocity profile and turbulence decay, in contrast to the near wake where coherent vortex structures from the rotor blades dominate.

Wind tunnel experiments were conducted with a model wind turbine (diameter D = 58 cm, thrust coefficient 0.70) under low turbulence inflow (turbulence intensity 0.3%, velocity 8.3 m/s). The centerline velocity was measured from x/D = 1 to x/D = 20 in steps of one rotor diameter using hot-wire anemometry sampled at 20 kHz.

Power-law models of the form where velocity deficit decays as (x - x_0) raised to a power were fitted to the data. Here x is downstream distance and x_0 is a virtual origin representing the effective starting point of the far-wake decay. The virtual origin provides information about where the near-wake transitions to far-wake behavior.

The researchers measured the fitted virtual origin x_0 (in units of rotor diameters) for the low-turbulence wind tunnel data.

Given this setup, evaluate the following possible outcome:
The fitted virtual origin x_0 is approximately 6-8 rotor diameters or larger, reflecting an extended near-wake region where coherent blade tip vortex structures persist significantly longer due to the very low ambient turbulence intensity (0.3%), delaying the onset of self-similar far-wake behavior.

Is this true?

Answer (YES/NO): YES